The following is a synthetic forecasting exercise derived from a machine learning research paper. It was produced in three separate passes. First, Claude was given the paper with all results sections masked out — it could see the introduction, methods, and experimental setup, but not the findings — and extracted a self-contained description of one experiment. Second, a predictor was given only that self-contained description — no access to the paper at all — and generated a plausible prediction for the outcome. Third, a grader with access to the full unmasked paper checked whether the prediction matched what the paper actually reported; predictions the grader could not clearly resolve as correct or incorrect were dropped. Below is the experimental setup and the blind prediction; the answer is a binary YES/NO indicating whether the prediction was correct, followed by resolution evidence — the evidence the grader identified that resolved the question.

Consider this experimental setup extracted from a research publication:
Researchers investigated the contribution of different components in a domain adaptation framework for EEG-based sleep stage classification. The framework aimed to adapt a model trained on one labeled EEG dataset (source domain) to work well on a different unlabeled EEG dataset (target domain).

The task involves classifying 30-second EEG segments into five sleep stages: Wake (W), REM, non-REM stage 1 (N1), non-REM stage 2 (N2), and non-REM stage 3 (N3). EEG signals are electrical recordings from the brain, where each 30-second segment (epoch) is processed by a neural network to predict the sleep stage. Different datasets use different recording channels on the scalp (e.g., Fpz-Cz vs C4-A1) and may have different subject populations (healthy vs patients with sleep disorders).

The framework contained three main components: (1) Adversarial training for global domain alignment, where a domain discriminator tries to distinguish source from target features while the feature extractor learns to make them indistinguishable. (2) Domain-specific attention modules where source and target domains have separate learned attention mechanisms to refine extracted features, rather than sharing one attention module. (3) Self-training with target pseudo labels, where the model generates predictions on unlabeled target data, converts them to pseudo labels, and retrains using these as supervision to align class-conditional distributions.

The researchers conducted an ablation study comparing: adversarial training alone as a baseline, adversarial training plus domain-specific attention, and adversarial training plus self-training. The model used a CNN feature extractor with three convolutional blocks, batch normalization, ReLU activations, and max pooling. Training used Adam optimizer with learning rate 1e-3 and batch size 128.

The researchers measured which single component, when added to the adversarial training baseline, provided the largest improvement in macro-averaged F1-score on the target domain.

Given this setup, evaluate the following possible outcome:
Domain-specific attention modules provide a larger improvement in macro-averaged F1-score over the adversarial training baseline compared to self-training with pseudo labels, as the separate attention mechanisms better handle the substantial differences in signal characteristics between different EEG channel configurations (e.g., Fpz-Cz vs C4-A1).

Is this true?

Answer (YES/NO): NO